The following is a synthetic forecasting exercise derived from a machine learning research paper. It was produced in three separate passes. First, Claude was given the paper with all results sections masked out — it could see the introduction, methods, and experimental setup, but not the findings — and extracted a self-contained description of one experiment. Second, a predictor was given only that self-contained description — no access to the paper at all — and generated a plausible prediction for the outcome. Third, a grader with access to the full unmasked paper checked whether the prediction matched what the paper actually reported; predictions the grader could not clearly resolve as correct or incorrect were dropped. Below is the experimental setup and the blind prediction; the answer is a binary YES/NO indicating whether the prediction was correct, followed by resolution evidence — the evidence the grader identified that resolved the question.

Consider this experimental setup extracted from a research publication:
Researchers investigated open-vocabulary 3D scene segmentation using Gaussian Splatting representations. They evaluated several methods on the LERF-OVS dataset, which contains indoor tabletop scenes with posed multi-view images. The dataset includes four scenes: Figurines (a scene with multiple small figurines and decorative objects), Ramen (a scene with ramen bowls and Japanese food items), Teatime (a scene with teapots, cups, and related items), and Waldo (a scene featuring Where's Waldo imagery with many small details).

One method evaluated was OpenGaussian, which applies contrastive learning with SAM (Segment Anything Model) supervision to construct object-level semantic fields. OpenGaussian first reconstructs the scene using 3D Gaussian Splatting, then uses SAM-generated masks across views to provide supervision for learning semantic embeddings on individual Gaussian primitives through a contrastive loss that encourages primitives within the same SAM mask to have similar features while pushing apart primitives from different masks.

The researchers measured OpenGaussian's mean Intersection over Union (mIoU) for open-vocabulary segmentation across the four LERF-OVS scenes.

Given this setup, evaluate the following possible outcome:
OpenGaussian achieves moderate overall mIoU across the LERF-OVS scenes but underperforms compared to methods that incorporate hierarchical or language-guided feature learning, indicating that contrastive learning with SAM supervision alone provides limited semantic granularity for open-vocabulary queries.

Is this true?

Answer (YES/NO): NO